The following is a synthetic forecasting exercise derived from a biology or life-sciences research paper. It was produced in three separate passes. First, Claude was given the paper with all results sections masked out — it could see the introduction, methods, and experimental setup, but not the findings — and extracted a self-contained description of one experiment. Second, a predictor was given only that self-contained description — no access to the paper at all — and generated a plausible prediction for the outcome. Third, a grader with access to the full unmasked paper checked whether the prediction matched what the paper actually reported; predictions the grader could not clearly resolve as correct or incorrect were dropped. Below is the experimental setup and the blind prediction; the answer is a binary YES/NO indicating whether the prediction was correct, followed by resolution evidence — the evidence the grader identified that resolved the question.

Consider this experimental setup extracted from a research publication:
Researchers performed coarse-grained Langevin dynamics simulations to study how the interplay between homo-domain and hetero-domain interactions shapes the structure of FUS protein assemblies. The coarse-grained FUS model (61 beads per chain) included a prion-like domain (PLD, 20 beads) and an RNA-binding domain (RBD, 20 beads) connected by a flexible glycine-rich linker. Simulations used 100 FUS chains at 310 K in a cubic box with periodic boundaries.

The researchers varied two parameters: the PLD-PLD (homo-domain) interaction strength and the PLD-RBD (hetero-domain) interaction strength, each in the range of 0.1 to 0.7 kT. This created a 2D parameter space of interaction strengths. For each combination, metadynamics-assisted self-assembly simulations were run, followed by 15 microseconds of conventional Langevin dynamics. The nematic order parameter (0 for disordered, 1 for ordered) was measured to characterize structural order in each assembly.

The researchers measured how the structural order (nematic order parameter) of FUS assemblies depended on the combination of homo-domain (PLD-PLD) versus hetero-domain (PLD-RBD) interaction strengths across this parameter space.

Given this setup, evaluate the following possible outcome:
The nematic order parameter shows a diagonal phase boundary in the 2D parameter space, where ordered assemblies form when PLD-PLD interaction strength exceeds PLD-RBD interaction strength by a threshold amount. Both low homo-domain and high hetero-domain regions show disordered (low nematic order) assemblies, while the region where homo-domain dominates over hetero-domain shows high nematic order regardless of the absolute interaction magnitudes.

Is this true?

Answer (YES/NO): NO